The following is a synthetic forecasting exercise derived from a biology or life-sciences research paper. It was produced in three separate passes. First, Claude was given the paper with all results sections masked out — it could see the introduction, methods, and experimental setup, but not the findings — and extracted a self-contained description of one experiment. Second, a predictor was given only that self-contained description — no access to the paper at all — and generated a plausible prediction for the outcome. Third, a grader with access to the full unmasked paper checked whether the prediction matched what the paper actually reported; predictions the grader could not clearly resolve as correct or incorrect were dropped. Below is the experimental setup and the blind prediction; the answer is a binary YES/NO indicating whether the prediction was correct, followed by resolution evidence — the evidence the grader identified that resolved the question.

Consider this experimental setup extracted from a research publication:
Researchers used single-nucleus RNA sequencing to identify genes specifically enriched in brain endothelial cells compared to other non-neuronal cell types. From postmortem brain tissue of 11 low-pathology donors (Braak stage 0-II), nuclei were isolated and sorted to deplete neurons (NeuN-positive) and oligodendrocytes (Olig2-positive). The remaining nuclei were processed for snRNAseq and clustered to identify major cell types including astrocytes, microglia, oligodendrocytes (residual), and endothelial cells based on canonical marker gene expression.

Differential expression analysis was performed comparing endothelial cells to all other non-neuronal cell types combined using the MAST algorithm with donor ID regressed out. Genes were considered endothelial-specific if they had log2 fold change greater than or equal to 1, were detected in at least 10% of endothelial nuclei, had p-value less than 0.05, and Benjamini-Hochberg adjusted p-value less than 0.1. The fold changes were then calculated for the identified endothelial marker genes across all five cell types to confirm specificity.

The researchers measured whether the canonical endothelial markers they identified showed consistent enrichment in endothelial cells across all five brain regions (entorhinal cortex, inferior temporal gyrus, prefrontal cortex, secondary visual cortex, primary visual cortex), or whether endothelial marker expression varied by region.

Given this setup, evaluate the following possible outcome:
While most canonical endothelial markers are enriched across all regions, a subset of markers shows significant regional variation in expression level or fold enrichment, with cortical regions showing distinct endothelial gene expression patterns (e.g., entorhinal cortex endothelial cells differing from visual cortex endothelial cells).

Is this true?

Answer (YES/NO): YES